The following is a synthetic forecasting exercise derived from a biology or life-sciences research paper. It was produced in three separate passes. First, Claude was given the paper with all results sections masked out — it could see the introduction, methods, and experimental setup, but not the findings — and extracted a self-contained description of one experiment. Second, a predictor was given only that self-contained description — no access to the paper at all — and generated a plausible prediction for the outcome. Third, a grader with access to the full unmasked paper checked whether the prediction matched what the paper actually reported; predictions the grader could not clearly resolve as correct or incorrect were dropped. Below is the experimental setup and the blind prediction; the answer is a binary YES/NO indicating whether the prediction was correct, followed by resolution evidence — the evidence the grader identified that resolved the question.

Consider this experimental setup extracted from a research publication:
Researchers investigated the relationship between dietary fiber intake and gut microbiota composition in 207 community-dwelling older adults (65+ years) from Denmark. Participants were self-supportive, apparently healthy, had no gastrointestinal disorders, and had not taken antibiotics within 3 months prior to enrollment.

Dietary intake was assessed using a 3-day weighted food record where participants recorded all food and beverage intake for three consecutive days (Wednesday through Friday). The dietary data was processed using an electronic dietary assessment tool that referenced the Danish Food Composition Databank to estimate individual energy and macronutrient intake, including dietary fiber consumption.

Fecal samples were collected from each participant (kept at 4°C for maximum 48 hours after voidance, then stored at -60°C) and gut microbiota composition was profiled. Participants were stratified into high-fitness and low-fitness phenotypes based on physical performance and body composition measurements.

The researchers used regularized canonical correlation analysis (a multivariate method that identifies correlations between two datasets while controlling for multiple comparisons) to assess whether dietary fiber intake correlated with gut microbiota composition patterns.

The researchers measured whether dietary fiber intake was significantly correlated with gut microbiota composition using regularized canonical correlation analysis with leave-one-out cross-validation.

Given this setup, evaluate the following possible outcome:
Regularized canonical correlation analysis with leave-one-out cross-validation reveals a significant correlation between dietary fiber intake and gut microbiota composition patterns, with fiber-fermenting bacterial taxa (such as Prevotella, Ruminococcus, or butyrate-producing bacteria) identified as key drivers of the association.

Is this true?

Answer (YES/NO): YES